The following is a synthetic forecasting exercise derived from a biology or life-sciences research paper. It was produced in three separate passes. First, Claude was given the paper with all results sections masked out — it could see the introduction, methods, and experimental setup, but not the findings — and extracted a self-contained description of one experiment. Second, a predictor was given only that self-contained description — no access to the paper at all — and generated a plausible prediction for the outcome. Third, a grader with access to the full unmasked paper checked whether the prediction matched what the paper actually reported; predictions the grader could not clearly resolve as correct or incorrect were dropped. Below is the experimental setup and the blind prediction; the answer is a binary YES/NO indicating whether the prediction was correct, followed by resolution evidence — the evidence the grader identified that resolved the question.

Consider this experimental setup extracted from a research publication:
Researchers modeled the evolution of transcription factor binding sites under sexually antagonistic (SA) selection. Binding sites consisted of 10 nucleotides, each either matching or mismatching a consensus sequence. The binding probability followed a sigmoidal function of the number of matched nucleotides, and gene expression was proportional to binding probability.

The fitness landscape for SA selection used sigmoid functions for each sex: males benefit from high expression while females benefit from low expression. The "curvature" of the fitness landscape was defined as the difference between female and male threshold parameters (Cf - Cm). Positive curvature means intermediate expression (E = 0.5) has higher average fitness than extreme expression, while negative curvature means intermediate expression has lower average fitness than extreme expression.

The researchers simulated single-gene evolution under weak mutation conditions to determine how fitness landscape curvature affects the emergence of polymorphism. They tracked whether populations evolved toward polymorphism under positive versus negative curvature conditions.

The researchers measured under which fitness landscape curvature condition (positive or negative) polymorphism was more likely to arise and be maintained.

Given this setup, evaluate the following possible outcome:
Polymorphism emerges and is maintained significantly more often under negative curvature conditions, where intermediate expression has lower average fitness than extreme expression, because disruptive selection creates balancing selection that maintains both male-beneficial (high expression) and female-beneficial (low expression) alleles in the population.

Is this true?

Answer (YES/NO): YES